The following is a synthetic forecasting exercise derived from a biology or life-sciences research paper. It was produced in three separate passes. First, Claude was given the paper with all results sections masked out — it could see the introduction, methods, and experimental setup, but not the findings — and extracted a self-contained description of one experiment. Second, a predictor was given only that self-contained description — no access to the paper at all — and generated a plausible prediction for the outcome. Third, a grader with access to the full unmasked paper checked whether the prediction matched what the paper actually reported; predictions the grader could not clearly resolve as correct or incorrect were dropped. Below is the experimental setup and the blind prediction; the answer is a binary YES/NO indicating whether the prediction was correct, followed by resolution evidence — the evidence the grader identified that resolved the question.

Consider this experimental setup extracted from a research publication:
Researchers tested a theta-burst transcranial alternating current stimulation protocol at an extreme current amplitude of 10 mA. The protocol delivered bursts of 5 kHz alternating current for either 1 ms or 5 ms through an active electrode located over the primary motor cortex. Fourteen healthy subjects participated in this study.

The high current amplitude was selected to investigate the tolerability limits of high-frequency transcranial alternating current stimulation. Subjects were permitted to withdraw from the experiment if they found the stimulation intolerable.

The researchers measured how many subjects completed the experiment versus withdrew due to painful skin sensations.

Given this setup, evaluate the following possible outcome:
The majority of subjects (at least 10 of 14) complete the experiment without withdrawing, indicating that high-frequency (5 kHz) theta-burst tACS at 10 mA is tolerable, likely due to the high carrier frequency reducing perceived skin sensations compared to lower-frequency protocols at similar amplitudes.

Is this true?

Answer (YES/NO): YES